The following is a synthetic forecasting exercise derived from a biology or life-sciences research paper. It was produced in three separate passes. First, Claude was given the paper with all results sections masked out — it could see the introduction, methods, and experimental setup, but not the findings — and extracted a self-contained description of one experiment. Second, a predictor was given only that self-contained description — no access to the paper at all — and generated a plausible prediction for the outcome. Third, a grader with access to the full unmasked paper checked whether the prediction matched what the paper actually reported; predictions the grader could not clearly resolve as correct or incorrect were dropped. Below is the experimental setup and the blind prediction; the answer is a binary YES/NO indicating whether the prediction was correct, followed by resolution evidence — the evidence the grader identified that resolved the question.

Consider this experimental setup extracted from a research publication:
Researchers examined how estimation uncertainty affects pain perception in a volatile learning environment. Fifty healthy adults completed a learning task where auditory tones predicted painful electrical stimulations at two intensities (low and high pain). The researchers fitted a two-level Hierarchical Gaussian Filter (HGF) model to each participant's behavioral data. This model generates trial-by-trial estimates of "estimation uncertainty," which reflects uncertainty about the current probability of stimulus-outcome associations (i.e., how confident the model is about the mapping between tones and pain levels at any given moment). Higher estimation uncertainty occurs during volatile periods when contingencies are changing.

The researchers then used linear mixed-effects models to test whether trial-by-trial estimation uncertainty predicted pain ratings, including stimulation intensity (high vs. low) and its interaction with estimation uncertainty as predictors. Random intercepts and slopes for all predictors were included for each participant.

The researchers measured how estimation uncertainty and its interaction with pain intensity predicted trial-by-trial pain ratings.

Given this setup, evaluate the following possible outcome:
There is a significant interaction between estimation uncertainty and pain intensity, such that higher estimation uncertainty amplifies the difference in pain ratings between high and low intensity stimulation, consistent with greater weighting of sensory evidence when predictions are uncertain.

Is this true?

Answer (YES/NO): YES